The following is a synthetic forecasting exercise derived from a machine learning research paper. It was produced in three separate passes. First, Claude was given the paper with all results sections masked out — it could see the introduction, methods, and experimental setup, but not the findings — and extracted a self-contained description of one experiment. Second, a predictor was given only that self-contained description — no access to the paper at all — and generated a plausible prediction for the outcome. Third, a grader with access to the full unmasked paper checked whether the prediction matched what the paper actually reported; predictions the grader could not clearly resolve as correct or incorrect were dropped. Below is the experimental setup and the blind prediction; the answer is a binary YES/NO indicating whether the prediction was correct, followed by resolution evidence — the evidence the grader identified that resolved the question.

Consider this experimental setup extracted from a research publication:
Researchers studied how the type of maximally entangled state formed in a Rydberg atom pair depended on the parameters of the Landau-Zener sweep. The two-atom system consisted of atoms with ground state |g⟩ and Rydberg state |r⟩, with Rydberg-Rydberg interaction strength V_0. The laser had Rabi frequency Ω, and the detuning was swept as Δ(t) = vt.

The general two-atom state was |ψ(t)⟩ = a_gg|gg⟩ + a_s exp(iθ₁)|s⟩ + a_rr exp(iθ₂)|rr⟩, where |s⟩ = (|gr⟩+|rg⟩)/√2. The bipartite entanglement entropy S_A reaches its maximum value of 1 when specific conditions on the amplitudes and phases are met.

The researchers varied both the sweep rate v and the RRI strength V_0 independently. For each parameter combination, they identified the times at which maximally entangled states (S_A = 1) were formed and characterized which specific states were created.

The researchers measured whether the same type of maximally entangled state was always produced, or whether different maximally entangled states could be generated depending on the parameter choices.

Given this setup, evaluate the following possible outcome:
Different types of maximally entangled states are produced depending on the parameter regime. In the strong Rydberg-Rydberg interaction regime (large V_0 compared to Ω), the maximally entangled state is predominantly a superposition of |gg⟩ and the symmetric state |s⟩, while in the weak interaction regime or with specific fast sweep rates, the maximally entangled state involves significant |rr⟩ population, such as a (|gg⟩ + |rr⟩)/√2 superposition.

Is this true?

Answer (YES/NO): NO